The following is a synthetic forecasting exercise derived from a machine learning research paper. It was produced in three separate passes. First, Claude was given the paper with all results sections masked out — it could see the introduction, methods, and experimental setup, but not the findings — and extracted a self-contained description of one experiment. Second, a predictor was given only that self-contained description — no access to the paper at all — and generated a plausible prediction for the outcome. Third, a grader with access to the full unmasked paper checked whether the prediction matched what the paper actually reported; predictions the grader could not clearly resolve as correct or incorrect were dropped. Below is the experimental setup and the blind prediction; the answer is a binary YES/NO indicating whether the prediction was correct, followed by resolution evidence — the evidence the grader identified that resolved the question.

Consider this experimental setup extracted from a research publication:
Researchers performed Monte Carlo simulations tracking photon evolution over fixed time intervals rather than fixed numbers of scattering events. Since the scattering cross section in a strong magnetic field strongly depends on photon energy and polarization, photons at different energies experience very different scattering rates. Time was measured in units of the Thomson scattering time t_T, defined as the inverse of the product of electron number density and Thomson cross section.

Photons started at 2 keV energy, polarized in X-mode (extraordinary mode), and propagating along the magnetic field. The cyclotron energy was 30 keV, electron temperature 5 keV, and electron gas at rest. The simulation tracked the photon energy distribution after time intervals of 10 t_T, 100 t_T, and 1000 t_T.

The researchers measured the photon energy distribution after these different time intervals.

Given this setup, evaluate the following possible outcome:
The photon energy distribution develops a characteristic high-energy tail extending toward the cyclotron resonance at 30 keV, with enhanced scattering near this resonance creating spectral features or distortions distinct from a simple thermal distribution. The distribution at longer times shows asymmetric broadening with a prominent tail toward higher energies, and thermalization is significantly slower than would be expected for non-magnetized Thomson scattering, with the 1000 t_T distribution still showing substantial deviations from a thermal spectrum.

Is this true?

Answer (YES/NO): NO